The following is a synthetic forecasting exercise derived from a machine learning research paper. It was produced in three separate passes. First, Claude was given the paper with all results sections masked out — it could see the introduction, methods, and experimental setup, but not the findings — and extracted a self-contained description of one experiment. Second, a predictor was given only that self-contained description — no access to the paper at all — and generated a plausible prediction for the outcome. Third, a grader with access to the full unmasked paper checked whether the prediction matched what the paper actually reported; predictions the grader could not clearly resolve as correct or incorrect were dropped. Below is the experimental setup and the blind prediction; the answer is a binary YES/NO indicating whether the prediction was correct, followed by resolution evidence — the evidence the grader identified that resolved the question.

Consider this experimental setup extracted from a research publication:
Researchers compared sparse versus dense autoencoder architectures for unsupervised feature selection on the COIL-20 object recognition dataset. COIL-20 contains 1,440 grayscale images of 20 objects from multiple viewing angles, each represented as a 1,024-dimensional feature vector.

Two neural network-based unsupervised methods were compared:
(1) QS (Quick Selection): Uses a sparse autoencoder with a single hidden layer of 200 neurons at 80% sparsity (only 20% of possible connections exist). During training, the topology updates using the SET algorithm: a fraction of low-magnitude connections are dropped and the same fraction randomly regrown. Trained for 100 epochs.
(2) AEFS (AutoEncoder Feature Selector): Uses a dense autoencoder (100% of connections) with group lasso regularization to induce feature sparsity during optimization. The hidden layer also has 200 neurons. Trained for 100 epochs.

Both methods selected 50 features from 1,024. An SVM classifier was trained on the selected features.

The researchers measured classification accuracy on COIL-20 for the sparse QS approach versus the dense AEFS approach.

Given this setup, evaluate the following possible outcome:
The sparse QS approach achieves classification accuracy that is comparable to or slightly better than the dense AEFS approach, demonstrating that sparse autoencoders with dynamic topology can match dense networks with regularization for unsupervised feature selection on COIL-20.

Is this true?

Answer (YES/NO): NO